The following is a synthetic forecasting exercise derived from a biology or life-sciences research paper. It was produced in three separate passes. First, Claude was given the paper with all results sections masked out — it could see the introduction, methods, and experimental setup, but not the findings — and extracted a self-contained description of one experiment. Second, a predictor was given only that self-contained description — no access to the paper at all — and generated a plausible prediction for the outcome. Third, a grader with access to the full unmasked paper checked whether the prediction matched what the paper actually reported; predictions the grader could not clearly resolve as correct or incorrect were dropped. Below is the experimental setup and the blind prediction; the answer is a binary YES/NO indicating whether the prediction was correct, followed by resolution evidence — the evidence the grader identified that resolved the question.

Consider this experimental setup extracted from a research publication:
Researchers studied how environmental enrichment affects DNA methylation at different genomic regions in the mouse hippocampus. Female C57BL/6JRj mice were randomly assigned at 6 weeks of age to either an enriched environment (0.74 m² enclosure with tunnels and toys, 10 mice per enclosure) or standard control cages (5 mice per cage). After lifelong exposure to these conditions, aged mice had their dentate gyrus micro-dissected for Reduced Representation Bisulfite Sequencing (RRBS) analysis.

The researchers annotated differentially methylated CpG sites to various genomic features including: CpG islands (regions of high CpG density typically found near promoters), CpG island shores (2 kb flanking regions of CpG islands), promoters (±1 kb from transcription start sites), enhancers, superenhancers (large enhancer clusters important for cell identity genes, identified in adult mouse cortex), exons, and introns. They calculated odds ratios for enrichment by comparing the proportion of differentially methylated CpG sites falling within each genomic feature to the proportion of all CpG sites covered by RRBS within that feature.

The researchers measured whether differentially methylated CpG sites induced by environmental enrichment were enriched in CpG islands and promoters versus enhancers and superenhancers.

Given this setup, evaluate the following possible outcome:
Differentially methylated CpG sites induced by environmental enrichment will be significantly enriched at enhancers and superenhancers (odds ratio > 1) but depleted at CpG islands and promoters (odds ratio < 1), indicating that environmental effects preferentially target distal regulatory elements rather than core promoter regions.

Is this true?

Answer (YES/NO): NO